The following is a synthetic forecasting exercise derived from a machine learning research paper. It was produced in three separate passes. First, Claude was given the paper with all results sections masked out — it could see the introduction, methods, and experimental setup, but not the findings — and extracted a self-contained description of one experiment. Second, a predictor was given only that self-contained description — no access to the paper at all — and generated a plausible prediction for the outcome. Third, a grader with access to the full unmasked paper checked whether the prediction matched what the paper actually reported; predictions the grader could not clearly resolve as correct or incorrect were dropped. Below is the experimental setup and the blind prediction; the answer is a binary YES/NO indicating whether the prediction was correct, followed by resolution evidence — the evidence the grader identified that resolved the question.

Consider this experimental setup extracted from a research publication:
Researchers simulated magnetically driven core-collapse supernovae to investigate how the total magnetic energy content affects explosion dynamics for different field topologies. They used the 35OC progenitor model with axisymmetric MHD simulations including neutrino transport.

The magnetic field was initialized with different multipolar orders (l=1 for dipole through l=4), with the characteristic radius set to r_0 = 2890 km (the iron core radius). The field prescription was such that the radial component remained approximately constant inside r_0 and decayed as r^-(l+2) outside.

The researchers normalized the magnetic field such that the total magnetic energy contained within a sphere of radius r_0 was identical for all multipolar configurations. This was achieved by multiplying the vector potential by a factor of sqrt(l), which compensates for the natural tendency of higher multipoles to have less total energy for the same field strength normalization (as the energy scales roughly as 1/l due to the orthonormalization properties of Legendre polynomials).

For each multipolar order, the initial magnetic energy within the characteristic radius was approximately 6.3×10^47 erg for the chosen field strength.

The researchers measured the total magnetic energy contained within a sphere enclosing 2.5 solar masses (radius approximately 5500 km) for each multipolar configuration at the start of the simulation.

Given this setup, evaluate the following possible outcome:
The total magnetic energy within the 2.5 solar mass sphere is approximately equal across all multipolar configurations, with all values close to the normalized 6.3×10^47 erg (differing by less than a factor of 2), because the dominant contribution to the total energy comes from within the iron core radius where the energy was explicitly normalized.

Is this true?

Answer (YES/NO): NO